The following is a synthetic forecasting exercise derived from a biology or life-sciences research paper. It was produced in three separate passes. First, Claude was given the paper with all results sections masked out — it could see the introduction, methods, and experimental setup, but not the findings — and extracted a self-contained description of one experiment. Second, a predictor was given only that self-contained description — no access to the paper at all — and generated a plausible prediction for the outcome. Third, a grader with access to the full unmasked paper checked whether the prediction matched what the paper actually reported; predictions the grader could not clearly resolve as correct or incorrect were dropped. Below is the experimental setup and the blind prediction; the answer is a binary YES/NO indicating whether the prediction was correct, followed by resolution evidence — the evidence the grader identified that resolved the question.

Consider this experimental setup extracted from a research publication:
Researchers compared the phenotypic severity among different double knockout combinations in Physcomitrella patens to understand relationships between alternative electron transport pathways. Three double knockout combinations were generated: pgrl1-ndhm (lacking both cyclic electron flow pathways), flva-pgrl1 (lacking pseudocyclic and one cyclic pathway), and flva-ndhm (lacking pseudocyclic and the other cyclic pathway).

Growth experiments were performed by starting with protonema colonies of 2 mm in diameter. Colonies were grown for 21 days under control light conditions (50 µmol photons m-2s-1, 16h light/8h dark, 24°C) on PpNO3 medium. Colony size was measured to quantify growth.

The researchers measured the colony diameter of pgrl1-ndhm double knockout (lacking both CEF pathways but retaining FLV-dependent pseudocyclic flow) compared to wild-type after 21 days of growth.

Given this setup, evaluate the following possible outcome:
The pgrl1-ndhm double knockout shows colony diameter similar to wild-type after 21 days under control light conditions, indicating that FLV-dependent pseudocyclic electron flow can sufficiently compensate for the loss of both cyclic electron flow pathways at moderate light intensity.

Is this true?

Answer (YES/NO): YES